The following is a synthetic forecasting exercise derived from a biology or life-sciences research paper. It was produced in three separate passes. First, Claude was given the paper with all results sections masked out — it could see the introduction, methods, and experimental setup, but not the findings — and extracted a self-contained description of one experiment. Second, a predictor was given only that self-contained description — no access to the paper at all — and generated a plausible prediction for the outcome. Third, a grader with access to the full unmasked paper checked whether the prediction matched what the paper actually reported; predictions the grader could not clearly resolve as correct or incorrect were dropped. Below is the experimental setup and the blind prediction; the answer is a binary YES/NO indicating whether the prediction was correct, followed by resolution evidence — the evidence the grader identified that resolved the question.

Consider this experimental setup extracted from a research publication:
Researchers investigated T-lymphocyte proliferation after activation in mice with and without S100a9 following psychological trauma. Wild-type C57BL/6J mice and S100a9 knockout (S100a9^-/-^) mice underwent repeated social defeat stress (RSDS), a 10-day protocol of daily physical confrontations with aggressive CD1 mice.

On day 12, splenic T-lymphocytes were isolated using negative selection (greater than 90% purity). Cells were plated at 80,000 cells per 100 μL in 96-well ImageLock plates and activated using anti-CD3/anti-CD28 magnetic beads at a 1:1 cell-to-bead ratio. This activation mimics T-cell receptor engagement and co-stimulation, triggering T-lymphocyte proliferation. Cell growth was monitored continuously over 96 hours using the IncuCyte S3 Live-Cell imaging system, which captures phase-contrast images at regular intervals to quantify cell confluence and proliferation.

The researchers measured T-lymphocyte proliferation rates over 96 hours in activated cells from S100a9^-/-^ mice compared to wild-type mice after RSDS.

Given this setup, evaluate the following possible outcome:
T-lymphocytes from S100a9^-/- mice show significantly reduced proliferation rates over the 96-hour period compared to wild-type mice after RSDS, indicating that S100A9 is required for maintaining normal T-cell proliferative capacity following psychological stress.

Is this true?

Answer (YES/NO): NO